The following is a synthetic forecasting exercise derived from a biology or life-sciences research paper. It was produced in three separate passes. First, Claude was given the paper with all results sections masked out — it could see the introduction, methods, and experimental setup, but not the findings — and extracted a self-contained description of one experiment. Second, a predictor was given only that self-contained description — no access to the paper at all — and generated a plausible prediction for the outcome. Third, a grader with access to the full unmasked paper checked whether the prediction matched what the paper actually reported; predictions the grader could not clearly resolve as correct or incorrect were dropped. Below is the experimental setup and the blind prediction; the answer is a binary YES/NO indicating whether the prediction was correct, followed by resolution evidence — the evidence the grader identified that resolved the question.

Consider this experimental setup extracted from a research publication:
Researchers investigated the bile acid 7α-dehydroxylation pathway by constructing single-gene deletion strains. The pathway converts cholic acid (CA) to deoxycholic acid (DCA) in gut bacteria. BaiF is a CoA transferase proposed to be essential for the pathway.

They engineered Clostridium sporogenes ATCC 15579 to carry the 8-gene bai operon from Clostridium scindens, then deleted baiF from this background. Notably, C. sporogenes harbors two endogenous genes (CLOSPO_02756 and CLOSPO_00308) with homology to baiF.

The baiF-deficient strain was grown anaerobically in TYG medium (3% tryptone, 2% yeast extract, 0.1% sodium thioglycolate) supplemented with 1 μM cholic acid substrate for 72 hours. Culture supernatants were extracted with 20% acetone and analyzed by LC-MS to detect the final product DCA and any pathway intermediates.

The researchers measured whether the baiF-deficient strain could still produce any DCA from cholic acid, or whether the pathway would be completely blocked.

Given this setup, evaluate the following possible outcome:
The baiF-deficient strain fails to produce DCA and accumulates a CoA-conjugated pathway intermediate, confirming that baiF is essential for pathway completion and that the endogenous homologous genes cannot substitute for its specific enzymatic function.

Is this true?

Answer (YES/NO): NO